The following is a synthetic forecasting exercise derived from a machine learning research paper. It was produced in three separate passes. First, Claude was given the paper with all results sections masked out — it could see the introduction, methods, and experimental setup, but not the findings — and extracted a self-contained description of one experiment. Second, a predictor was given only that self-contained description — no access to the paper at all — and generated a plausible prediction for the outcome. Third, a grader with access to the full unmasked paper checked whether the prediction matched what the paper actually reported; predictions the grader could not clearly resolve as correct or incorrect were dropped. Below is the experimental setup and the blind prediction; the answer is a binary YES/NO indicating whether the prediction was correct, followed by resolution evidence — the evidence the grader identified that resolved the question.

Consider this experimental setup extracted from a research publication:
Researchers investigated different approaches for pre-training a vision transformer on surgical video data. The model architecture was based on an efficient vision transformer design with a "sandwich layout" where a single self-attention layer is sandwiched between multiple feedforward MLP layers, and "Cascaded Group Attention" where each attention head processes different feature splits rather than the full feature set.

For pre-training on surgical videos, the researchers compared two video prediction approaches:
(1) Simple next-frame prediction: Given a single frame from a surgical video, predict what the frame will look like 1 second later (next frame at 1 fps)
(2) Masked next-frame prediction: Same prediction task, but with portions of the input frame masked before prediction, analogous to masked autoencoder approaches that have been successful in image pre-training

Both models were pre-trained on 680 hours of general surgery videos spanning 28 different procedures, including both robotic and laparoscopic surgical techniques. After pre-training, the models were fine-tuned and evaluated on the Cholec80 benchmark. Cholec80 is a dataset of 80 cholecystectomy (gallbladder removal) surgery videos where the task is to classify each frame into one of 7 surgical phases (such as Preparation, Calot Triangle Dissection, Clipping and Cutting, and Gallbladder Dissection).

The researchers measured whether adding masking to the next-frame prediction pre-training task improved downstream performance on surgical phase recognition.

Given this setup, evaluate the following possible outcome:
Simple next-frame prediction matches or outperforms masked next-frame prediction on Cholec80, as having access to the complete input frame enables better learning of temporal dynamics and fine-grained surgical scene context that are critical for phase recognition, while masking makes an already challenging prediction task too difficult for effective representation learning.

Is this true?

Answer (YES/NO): YES